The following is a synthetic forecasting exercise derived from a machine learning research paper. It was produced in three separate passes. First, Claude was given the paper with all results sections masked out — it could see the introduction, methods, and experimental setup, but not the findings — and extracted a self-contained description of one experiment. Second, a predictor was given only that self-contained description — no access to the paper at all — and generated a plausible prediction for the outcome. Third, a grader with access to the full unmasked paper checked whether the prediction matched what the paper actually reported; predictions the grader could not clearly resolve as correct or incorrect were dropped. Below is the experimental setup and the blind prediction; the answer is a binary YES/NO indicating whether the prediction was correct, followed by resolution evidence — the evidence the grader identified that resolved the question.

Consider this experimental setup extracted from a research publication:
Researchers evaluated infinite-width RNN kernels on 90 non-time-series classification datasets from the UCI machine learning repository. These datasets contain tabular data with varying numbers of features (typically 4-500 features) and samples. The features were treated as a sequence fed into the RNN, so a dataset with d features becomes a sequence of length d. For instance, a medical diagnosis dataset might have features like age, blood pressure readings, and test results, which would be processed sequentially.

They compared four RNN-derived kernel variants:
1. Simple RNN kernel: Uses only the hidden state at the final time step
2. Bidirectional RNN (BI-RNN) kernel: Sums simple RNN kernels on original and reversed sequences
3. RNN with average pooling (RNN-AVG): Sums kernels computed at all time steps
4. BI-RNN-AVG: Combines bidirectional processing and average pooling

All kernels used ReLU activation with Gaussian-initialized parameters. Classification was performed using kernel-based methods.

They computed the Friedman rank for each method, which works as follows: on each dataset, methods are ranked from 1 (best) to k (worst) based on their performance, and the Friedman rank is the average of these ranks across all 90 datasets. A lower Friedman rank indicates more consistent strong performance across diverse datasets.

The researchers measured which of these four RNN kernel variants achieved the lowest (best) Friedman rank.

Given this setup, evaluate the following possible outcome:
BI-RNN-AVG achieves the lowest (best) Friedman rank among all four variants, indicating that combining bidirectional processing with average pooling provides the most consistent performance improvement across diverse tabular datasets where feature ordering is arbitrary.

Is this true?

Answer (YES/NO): YES